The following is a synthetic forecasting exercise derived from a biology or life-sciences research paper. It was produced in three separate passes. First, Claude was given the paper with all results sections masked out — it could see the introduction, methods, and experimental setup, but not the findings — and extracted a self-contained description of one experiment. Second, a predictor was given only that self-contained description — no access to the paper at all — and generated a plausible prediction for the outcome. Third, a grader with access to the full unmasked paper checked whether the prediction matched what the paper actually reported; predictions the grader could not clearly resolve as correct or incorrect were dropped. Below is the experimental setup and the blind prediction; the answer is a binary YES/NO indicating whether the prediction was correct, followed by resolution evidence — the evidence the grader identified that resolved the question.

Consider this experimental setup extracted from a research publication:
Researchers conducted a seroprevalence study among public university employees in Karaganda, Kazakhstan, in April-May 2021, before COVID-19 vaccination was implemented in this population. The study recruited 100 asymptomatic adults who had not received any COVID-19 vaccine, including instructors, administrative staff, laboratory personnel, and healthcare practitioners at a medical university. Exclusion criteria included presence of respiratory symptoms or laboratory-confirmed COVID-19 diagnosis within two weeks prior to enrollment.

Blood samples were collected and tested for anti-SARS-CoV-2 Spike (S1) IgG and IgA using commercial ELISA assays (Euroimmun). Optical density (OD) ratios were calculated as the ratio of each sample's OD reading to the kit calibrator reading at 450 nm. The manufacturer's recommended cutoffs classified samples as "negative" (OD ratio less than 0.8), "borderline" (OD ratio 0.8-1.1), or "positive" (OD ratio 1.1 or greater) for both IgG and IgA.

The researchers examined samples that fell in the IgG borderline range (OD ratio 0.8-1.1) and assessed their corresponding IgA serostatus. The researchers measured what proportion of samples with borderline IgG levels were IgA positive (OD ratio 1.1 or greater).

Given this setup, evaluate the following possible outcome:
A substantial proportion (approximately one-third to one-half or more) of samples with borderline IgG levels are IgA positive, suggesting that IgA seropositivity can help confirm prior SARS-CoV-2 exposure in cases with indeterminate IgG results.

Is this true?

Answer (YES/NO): YES